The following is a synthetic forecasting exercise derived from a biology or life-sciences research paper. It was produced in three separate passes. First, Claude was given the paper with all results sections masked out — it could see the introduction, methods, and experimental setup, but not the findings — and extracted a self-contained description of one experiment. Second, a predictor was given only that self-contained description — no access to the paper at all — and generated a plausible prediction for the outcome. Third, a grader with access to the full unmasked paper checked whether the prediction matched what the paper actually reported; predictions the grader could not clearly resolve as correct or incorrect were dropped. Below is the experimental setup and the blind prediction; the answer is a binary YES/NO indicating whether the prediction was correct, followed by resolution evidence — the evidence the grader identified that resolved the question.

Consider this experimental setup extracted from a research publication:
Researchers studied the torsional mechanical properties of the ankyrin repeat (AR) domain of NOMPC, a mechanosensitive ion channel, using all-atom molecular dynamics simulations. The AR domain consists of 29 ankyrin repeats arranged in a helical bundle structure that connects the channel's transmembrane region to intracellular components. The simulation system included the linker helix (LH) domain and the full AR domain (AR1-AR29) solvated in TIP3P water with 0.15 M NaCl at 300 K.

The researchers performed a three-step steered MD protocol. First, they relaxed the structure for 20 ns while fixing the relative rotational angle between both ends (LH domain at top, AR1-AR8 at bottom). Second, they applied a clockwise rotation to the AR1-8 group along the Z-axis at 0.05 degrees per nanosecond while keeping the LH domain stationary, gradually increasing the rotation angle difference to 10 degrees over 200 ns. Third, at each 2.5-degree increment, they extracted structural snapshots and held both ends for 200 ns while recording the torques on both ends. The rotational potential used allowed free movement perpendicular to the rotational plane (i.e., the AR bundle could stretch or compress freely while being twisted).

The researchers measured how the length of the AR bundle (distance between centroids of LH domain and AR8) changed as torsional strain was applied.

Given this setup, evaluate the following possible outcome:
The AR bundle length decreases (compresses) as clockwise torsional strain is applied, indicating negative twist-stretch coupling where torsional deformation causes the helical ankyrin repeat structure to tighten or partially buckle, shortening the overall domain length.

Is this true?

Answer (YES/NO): YES